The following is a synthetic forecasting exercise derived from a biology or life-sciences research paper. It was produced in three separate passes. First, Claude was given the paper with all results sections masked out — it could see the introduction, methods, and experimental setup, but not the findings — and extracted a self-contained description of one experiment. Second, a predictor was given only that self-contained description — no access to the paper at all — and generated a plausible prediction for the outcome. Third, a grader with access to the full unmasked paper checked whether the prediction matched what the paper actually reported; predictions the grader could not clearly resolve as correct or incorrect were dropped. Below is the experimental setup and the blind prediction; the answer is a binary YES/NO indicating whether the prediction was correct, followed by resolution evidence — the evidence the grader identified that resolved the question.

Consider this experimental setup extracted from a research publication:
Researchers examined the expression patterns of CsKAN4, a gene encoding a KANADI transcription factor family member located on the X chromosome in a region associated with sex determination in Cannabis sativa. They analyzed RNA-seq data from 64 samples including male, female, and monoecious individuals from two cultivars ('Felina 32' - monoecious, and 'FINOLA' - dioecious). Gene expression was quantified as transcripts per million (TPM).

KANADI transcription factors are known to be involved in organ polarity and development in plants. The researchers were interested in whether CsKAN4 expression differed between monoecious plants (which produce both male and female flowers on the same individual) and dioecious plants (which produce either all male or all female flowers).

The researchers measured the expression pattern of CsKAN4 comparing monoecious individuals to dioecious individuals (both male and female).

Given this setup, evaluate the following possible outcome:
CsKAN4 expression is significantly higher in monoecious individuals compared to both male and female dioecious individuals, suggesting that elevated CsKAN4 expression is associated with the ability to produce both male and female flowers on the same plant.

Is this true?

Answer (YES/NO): NO